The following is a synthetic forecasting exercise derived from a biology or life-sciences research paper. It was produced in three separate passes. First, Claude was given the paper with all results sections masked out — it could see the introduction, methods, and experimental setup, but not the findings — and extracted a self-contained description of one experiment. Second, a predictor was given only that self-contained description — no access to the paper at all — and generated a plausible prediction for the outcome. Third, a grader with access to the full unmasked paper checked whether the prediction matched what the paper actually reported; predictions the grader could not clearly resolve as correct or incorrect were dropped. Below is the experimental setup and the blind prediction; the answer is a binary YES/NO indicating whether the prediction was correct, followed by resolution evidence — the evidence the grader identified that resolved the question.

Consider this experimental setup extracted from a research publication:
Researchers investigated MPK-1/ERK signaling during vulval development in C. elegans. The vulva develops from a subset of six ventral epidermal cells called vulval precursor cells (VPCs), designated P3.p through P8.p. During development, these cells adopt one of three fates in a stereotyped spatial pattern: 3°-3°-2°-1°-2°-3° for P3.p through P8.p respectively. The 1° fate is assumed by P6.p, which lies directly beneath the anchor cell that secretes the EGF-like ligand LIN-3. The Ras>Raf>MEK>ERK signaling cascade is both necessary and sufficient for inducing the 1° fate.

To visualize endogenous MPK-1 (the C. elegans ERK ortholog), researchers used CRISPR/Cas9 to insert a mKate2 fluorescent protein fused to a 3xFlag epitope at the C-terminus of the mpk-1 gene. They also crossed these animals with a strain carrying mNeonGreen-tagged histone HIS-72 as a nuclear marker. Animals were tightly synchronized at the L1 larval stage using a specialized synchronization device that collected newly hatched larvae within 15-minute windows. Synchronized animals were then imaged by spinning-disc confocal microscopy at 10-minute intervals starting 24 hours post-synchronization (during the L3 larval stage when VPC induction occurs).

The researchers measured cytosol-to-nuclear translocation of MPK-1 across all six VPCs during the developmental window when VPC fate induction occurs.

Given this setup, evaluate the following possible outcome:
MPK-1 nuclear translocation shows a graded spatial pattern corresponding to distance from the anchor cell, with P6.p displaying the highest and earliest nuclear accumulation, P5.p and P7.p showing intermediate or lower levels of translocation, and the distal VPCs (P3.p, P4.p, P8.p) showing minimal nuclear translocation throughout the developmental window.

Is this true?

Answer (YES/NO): NO